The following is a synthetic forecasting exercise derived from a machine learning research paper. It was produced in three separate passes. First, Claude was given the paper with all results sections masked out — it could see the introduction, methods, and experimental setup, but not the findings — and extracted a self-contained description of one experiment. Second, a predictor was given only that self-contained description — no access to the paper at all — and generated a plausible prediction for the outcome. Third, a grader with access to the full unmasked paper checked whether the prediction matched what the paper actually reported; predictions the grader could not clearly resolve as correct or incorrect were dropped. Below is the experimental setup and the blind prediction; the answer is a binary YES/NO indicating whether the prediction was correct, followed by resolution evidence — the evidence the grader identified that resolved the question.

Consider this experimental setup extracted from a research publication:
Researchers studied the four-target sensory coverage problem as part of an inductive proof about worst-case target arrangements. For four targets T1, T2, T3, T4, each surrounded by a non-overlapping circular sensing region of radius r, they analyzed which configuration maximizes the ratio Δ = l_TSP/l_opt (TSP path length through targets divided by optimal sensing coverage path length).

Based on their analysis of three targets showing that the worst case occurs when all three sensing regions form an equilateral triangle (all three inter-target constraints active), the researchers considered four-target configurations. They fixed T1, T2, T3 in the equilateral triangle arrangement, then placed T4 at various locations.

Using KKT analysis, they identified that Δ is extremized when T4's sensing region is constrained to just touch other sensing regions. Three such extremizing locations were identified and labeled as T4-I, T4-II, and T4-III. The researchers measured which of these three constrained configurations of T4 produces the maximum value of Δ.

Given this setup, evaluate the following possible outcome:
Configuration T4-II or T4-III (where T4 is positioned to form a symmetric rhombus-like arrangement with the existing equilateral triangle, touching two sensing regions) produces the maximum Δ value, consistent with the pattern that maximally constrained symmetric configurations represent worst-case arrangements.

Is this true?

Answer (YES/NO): YES